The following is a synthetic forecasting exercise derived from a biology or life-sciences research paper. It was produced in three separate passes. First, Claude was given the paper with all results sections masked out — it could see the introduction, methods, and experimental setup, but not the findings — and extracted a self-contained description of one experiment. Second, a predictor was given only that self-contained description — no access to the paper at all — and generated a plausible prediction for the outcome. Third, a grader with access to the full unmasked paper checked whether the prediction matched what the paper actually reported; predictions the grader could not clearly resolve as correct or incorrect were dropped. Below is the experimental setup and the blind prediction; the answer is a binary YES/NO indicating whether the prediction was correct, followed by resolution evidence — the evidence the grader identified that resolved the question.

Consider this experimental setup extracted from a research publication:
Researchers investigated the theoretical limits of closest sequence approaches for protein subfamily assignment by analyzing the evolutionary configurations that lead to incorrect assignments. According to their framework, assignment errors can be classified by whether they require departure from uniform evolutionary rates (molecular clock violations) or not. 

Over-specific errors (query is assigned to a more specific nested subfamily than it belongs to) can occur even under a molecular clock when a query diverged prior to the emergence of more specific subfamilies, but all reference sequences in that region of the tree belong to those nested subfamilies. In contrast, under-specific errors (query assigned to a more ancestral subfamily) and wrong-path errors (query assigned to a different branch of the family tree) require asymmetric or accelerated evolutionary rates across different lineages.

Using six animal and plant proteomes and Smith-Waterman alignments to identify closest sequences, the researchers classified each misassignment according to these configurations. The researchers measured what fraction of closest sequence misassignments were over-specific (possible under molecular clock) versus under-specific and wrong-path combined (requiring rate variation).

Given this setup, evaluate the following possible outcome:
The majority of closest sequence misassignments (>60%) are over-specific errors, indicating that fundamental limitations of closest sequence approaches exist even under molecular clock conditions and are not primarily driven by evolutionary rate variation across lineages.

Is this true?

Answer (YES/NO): YES